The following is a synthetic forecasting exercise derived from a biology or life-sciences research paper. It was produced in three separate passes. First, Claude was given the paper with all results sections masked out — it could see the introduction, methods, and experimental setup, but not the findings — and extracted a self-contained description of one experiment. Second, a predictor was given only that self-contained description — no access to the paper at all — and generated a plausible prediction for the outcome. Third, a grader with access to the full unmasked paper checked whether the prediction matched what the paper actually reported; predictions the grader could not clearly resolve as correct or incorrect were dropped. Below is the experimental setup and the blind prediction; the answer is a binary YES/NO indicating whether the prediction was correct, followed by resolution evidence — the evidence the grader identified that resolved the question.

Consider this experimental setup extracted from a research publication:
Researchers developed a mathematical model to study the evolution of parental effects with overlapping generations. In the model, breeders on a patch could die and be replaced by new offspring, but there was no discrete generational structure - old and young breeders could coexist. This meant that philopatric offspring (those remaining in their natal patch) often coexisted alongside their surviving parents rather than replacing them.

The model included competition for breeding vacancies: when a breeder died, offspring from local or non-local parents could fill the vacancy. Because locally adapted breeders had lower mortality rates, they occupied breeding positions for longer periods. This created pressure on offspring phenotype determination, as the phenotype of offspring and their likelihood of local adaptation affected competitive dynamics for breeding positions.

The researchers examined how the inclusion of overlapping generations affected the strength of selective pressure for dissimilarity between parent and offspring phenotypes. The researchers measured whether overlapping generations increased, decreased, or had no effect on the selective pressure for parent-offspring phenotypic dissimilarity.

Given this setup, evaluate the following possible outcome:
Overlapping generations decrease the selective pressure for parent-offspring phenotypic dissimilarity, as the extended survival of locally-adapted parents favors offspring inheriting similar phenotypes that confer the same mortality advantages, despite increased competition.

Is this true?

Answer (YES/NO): NO